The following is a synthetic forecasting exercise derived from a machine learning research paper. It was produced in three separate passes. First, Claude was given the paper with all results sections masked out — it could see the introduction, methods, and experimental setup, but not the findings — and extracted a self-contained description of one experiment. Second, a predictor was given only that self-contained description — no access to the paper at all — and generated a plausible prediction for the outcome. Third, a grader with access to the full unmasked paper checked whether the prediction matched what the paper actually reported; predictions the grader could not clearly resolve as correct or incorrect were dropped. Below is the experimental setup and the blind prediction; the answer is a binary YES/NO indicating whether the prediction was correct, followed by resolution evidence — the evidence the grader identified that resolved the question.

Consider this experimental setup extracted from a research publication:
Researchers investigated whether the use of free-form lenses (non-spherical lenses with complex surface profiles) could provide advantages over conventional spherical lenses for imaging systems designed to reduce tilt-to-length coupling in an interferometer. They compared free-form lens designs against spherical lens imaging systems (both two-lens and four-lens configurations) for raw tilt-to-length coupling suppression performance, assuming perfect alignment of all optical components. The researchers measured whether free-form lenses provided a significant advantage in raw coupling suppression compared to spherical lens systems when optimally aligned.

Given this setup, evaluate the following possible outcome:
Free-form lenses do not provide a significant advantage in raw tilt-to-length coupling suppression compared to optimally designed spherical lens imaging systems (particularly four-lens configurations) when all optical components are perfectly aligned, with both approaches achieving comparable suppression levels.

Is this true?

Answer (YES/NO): YES